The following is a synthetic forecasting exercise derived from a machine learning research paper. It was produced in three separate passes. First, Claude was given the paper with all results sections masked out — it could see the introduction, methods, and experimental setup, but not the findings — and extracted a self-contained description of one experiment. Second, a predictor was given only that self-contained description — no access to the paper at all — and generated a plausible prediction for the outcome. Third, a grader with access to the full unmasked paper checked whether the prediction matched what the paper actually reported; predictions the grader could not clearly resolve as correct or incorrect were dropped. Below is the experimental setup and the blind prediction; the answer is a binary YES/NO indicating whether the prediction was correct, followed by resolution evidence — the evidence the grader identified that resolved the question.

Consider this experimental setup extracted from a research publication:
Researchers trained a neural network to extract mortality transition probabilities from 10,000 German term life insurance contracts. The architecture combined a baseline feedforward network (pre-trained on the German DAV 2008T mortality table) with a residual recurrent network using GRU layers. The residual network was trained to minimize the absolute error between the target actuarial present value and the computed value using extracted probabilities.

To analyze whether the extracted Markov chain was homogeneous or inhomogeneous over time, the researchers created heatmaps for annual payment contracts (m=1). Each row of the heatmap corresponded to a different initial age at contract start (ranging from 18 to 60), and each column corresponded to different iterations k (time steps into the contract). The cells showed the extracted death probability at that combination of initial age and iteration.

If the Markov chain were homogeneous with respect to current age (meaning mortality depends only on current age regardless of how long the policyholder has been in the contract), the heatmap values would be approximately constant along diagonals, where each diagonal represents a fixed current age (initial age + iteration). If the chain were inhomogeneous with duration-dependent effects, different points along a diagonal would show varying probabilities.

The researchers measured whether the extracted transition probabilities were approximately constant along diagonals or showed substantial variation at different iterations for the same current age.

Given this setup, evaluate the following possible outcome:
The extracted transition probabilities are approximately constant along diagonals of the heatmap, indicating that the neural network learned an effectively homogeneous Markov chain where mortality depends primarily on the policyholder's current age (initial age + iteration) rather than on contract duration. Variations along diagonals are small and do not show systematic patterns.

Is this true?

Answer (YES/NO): YES